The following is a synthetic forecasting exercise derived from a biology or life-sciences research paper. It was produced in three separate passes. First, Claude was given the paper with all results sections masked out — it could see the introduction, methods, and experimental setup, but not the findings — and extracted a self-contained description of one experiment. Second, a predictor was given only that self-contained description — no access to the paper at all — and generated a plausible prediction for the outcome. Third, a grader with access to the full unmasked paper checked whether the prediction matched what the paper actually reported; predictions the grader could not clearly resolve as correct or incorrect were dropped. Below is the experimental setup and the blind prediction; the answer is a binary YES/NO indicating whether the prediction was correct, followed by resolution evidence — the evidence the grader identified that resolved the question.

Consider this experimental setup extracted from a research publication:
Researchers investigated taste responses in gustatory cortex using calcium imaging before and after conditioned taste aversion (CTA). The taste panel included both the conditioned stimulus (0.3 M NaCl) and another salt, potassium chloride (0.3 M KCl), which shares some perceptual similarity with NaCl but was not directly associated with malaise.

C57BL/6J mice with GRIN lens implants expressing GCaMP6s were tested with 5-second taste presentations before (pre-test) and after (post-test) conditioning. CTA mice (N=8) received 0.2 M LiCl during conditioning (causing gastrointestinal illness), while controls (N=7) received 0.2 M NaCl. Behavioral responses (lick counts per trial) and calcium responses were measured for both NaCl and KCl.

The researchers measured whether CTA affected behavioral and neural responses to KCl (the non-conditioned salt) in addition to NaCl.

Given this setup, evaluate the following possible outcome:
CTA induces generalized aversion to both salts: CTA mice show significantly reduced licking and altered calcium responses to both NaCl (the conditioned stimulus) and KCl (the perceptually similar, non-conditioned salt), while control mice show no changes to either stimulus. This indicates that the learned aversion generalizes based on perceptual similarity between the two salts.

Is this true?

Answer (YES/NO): NO